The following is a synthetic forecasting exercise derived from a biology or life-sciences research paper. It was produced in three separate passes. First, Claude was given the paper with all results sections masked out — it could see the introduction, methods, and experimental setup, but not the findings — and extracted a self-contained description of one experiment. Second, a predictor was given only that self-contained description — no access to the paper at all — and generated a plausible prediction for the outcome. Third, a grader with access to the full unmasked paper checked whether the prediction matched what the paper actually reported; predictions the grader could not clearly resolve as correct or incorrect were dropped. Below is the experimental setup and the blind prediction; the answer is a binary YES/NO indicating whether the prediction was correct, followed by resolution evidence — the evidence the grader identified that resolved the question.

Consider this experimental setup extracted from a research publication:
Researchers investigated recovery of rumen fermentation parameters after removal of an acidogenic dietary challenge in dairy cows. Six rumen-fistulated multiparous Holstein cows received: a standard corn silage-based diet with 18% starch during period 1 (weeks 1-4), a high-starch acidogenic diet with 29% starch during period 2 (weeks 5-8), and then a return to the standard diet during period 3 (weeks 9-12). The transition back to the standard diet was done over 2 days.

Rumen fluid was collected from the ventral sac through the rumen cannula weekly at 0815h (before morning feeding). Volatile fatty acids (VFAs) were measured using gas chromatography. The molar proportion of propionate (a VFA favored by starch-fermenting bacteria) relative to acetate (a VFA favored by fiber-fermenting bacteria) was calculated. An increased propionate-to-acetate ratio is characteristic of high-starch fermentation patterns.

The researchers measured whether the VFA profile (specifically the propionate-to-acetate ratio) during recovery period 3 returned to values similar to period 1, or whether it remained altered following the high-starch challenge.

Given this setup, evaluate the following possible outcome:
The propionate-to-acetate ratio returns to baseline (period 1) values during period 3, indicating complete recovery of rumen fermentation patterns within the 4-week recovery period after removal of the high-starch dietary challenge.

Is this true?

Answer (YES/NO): YES